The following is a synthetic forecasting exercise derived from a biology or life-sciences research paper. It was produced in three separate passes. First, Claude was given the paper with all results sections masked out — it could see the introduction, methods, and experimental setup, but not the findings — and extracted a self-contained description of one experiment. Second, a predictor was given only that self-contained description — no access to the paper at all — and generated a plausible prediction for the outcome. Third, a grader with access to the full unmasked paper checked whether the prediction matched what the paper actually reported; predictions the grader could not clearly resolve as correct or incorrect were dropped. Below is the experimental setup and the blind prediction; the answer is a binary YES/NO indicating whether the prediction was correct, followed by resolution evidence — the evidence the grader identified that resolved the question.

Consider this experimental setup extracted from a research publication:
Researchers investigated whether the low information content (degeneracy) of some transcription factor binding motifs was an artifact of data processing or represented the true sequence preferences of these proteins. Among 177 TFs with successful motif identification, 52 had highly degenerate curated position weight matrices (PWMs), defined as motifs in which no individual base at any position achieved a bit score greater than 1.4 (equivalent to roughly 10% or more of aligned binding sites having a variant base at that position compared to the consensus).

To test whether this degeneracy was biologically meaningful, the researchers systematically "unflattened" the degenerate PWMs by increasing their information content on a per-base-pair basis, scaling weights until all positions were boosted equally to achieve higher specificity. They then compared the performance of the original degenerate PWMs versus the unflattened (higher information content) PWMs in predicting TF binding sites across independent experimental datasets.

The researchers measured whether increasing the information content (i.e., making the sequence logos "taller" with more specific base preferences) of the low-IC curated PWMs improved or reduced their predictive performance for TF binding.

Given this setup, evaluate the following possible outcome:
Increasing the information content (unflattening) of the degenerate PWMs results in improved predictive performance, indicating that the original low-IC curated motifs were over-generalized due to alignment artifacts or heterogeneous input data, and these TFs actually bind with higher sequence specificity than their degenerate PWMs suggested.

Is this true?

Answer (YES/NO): NO